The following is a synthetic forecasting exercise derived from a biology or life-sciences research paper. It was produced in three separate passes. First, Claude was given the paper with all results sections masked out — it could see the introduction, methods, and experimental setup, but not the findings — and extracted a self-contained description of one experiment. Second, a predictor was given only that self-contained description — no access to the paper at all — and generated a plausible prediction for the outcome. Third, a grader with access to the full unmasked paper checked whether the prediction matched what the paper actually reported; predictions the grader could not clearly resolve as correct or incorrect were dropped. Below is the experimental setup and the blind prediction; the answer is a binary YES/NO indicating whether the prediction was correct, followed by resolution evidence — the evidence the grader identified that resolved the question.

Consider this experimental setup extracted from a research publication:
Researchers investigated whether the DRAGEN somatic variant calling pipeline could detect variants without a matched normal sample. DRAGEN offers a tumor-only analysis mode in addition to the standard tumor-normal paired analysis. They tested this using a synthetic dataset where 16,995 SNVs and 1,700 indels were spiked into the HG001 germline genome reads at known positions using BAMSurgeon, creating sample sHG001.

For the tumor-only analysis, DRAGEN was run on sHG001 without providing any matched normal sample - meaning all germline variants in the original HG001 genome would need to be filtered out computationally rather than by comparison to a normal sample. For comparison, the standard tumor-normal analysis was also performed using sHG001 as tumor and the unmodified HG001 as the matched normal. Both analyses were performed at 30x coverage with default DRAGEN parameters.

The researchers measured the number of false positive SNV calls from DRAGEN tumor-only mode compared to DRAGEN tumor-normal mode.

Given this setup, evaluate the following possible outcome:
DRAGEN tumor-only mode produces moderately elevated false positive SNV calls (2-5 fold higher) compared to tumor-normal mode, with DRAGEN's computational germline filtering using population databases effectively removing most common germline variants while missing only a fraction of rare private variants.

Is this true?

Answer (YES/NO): NO